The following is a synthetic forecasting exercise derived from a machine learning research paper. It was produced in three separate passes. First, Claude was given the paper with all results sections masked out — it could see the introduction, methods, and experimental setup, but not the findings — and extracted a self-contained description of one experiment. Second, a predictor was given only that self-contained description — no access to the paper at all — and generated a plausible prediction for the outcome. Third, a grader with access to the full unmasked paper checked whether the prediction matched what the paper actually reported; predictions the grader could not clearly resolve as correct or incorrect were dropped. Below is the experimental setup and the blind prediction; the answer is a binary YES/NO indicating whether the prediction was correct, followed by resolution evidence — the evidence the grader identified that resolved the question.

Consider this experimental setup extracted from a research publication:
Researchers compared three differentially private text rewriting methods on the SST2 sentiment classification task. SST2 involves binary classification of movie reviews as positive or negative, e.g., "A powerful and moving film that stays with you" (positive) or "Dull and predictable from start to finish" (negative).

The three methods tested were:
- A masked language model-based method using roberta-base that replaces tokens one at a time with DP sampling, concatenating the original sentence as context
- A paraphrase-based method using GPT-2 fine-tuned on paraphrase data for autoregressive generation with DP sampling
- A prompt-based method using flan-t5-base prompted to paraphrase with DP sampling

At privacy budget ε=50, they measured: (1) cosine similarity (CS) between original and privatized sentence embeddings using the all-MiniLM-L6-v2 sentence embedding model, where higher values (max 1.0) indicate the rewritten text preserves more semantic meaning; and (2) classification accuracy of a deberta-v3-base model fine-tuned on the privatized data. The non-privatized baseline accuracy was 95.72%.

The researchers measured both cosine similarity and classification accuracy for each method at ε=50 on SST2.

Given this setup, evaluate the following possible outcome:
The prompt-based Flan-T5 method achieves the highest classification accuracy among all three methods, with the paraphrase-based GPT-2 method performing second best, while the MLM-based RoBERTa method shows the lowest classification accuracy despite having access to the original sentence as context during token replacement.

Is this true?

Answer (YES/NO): NO